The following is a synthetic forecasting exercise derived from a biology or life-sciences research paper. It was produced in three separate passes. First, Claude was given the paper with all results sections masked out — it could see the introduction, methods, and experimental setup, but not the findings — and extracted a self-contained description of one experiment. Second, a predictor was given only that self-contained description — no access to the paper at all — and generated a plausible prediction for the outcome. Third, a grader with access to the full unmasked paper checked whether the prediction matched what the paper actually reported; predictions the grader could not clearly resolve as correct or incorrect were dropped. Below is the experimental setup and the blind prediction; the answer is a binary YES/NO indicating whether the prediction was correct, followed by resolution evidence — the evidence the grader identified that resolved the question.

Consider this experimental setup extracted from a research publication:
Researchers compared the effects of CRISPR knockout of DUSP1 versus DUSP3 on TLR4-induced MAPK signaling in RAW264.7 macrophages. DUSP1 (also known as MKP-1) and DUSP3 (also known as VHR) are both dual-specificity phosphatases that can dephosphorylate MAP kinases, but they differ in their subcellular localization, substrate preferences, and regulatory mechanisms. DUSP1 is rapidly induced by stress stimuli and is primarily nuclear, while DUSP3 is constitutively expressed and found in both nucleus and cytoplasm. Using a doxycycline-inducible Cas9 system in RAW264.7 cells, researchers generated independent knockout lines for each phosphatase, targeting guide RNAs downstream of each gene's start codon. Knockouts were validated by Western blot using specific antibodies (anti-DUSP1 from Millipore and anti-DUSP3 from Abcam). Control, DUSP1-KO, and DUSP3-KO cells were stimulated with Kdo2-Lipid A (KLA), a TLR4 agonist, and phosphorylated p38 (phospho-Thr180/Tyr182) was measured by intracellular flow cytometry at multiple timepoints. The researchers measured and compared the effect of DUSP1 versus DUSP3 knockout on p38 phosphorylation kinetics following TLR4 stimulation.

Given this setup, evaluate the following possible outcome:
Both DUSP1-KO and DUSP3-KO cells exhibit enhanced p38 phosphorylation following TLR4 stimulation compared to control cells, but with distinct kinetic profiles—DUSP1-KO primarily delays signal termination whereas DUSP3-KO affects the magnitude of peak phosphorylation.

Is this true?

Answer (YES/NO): NO